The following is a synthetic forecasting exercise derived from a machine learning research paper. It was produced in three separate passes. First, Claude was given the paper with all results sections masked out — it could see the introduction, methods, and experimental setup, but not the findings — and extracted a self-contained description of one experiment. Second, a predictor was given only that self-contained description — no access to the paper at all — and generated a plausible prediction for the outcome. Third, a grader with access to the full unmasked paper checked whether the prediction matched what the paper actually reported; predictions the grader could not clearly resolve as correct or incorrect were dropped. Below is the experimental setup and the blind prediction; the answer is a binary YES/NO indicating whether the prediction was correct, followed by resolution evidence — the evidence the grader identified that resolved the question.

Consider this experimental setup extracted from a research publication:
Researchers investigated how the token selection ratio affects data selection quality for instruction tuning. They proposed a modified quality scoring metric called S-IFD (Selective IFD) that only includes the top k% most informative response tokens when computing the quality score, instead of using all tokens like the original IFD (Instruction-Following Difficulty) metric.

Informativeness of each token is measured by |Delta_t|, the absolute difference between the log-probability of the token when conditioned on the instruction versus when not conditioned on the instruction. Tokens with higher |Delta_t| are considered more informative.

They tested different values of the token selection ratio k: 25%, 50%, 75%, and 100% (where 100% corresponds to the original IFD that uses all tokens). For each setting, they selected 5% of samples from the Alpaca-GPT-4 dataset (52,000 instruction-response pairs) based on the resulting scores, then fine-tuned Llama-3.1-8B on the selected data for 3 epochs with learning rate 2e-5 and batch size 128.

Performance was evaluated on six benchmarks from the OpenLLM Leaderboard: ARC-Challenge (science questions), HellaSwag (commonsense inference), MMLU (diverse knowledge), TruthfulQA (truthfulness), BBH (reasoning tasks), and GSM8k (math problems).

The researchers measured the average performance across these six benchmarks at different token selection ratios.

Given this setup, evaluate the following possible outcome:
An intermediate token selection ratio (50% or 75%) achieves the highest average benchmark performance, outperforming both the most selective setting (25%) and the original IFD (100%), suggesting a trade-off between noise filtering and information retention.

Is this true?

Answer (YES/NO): YES